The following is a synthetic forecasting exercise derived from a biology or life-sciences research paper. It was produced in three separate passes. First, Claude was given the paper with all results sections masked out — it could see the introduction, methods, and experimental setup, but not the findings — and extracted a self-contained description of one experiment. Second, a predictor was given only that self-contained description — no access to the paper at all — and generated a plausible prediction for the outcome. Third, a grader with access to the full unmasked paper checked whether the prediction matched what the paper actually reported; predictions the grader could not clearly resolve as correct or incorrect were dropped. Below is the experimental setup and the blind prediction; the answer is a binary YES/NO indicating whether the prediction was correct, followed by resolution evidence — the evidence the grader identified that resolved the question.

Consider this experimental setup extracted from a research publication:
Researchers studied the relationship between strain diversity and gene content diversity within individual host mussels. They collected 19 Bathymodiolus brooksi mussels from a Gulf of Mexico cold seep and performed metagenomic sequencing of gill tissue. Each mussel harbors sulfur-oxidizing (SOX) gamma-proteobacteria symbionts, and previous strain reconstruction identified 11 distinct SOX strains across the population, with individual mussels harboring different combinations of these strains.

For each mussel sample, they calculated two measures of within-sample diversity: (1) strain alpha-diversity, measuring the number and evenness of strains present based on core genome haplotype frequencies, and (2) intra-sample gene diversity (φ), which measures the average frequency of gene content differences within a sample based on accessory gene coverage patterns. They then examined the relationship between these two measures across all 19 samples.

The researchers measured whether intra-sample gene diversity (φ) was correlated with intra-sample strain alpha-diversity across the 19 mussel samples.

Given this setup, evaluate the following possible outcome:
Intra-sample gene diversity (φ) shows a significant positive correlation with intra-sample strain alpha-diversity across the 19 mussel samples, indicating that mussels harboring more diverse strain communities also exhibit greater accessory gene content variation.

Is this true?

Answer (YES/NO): YES